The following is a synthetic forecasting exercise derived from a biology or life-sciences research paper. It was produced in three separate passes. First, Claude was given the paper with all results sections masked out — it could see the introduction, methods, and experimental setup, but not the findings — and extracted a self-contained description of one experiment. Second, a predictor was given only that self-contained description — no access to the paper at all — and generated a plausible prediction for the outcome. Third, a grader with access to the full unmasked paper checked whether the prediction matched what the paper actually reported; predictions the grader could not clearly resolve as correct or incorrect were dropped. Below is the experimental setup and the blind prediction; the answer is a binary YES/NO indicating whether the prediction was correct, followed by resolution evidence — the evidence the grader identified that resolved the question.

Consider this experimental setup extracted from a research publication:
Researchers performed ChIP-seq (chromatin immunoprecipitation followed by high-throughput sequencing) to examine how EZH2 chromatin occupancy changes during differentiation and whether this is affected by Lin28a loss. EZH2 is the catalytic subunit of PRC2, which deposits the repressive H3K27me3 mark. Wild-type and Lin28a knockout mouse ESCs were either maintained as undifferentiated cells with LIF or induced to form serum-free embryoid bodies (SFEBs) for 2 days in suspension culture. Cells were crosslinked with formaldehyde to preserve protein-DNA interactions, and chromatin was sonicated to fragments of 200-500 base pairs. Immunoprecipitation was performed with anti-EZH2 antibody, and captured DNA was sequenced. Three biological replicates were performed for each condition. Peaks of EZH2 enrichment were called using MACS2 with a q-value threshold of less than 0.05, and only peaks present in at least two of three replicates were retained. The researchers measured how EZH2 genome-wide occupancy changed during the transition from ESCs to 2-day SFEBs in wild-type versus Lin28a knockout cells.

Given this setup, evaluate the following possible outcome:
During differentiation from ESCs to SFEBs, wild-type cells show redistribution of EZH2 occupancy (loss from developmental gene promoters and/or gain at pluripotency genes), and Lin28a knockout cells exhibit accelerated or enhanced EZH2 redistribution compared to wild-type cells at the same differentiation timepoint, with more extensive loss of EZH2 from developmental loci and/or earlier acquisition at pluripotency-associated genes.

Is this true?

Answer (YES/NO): NO